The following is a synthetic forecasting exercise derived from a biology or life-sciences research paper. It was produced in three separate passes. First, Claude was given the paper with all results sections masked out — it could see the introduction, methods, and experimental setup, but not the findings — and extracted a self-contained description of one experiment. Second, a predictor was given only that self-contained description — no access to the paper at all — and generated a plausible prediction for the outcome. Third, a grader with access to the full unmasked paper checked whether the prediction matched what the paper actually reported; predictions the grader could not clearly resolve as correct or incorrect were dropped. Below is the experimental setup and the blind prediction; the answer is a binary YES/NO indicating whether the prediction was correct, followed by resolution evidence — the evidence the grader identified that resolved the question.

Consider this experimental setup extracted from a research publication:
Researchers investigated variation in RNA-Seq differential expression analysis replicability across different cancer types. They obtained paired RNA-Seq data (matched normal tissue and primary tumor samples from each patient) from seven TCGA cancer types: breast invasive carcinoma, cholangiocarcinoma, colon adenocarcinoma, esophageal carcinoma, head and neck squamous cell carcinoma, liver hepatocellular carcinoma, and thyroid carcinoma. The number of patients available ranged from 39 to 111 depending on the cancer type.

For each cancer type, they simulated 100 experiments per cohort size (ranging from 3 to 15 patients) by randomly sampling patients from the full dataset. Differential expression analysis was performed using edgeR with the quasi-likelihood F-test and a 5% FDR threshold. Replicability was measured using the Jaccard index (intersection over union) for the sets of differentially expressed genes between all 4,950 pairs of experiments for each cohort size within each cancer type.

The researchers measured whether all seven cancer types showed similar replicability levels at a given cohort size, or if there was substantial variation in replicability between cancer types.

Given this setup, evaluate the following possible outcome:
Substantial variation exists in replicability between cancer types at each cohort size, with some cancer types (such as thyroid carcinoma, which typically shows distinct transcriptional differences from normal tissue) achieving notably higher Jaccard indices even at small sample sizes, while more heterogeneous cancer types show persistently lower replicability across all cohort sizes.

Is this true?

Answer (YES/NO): NO